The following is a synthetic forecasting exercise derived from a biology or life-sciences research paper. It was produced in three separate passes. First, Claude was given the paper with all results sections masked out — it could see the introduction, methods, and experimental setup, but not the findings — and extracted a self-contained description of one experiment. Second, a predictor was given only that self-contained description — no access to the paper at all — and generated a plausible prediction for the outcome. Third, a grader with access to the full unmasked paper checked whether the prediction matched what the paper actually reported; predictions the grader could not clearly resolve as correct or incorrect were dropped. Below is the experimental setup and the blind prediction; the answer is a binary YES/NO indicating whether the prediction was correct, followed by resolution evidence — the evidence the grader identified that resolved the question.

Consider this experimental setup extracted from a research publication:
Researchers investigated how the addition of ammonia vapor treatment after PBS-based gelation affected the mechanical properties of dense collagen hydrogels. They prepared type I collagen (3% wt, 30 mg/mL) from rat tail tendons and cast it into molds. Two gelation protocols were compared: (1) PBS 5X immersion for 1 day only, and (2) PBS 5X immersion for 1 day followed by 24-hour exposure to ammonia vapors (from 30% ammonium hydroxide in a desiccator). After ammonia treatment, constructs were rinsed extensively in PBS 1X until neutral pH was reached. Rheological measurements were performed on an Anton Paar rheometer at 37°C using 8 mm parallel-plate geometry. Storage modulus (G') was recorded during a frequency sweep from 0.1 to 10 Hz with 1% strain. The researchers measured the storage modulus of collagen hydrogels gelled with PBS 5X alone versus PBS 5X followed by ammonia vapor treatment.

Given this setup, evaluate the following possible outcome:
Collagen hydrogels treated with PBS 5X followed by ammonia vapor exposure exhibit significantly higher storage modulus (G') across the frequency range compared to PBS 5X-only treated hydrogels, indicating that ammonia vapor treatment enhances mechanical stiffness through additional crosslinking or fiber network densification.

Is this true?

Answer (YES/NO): YES